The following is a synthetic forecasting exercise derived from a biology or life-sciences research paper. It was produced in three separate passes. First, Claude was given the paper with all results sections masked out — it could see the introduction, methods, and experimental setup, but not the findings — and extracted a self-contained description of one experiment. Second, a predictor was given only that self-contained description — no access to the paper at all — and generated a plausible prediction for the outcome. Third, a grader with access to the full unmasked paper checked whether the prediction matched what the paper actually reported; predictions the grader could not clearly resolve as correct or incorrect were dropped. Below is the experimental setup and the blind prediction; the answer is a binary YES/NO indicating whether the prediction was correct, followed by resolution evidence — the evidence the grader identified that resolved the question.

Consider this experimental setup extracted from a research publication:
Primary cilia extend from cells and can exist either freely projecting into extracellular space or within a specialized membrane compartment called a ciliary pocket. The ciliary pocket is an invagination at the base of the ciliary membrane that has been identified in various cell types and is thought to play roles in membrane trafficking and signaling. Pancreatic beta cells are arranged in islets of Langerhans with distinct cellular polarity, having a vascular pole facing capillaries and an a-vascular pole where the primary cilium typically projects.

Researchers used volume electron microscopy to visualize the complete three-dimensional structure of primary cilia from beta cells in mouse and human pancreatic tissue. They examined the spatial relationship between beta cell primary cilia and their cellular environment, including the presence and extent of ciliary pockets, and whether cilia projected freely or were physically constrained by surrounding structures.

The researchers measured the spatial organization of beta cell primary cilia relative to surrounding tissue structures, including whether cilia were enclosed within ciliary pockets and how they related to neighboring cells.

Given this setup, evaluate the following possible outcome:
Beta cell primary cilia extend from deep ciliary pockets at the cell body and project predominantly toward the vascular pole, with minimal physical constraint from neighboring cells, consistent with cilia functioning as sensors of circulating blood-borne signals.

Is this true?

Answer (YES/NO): NO